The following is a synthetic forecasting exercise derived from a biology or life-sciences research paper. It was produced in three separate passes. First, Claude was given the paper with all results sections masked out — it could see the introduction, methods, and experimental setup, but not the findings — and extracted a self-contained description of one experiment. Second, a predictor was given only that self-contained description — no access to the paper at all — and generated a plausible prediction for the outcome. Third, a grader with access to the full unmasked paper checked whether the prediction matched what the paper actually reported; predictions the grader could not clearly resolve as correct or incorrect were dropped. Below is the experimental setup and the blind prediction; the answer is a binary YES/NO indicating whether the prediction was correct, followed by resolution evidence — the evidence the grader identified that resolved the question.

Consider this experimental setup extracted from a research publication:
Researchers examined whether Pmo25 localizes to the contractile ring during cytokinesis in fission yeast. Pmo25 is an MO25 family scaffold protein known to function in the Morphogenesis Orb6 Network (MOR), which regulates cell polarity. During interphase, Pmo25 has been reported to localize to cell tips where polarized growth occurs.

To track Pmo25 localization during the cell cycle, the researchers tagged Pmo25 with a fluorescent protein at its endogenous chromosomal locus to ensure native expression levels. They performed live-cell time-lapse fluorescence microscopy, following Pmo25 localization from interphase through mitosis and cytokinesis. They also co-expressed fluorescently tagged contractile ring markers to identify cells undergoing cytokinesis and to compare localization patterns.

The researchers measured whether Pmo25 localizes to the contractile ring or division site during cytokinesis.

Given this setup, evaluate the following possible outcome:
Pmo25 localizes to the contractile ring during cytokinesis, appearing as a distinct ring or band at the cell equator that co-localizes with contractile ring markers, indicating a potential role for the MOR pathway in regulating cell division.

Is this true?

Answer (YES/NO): NO